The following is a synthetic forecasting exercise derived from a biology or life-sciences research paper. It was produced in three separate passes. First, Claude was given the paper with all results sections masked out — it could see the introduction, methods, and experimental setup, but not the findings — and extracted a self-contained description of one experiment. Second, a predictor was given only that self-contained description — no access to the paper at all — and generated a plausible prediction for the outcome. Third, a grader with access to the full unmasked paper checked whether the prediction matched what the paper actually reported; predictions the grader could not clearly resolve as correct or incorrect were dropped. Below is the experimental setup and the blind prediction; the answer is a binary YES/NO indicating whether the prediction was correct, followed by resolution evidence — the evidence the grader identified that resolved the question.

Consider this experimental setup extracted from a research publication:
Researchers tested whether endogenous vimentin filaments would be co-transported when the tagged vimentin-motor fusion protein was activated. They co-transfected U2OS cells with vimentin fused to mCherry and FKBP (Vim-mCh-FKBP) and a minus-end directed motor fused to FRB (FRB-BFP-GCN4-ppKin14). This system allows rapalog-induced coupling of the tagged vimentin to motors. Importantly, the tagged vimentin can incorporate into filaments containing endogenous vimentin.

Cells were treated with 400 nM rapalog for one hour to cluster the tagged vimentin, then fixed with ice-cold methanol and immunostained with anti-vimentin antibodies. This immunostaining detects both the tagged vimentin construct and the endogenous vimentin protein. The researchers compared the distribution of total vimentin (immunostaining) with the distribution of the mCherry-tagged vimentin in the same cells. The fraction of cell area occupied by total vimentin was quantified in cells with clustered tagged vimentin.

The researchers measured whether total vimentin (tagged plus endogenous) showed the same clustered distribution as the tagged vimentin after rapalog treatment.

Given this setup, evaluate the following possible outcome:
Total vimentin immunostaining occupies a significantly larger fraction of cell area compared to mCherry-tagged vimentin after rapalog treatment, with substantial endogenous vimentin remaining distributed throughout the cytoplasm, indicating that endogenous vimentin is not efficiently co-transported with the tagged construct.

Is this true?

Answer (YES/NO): NO